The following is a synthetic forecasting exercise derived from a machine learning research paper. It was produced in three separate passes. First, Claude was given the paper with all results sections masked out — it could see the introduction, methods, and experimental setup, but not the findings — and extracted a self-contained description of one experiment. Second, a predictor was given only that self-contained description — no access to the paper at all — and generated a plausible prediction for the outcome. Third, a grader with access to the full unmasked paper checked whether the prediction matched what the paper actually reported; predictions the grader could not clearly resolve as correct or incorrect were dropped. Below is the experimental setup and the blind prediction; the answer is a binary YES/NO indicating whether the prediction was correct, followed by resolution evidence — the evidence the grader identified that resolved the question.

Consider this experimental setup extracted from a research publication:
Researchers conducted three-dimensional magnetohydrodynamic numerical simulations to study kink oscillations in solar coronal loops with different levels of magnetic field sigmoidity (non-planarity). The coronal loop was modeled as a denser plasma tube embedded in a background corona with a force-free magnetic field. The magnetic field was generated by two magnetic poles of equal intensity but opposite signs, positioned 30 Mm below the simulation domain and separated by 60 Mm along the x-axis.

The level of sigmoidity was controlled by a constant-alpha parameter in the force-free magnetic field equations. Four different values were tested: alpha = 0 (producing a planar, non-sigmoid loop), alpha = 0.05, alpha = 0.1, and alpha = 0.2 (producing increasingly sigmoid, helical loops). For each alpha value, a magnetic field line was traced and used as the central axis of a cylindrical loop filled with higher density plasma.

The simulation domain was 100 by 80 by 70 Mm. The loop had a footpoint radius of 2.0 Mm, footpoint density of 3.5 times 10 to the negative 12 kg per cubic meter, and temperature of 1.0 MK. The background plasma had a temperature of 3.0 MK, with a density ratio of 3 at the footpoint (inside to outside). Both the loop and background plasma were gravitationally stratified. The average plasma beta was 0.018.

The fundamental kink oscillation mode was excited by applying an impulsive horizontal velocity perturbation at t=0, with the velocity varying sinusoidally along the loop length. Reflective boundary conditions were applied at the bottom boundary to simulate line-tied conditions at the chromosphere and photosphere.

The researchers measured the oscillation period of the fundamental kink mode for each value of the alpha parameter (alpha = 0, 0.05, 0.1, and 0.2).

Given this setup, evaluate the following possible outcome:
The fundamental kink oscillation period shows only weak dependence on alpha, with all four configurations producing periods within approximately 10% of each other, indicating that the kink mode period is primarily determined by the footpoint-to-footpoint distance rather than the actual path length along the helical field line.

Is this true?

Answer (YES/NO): NO